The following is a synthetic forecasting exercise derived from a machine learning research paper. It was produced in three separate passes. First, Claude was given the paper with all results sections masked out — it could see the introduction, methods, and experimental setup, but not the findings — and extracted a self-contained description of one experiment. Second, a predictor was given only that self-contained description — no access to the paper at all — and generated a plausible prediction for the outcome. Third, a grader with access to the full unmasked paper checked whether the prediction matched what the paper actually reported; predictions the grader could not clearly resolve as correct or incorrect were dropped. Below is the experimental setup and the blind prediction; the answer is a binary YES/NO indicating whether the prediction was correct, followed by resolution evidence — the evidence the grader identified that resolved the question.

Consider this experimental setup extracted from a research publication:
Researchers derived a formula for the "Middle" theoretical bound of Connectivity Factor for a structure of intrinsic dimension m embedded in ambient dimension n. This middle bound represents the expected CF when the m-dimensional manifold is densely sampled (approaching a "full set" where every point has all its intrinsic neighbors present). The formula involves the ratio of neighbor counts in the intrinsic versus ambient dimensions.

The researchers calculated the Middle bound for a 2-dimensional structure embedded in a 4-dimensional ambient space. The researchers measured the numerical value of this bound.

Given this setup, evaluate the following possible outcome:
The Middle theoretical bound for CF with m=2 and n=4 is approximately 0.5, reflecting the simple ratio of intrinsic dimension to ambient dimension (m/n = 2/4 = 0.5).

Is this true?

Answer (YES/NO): NO